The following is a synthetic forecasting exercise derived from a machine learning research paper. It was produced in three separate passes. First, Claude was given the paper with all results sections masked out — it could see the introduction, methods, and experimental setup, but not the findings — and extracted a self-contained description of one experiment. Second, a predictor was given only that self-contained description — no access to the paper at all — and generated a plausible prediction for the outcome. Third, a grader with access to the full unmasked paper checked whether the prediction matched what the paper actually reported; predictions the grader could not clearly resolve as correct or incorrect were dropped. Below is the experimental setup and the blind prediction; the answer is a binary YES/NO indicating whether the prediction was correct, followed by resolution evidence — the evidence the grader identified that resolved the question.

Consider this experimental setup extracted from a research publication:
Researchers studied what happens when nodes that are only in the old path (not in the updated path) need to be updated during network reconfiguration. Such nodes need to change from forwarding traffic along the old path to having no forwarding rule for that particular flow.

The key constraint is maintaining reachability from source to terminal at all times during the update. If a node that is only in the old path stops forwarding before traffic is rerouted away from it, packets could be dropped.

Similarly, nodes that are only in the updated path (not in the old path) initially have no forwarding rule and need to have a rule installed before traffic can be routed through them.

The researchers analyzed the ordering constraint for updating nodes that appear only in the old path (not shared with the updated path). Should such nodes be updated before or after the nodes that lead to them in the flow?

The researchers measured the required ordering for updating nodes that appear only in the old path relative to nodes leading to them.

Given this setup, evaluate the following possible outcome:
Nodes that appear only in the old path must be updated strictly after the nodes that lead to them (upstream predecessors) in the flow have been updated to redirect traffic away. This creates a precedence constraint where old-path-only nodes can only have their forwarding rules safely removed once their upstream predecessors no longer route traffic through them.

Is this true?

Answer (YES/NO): YES